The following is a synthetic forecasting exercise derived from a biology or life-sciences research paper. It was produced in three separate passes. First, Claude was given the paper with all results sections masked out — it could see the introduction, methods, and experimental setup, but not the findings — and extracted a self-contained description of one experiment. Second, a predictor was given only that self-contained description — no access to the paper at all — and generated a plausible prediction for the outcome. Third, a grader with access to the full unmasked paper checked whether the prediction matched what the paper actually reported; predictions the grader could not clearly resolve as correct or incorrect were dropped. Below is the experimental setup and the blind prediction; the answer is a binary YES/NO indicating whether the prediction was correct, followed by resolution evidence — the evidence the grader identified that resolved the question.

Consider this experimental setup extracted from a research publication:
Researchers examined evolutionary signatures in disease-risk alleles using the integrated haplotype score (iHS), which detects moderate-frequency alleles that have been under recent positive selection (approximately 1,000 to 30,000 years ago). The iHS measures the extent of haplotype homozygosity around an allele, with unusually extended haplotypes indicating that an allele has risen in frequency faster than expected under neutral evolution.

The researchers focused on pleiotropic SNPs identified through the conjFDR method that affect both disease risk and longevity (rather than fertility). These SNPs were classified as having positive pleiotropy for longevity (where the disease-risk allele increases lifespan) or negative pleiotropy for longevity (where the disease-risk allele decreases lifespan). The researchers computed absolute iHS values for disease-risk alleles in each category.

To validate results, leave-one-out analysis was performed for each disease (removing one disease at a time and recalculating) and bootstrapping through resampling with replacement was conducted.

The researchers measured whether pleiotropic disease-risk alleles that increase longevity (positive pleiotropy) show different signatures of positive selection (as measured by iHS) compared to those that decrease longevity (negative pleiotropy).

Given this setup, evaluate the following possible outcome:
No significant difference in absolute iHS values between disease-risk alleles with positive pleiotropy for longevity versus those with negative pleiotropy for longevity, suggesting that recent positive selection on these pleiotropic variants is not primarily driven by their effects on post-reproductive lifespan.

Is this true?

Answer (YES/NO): YES